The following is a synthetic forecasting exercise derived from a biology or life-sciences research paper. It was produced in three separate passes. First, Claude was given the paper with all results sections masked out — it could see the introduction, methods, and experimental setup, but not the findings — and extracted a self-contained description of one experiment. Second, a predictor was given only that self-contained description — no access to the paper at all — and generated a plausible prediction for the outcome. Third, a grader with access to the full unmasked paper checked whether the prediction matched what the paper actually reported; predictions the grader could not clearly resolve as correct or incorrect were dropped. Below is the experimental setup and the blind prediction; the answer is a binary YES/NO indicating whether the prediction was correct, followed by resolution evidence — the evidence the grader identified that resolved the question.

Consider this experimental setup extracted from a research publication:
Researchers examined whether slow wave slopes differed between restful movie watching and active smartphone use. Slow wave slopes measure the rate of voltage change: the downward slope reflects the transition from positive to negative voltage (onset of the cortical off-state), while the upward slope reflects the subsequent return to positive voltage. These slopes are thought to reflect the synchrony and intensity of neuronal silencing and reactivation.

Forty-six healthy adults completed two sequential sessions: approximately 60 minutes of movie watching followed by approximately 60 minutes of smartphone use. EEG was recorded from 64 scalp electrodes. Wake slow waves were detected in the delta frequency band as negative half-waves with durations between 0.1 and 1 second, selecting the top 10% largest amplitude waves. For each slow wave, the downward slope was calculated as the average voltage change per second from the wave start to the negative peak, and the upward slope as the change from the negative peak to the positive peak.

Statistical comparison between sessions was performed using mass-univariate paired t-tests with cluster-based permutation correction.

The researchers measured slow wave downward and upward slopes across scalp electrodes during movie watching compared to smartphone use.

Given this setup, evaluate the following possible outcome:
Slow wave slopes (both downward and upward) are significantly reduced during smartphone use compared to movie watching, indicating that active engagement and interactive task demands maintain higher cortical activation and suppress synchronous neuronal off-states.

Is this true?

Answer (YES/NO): NO